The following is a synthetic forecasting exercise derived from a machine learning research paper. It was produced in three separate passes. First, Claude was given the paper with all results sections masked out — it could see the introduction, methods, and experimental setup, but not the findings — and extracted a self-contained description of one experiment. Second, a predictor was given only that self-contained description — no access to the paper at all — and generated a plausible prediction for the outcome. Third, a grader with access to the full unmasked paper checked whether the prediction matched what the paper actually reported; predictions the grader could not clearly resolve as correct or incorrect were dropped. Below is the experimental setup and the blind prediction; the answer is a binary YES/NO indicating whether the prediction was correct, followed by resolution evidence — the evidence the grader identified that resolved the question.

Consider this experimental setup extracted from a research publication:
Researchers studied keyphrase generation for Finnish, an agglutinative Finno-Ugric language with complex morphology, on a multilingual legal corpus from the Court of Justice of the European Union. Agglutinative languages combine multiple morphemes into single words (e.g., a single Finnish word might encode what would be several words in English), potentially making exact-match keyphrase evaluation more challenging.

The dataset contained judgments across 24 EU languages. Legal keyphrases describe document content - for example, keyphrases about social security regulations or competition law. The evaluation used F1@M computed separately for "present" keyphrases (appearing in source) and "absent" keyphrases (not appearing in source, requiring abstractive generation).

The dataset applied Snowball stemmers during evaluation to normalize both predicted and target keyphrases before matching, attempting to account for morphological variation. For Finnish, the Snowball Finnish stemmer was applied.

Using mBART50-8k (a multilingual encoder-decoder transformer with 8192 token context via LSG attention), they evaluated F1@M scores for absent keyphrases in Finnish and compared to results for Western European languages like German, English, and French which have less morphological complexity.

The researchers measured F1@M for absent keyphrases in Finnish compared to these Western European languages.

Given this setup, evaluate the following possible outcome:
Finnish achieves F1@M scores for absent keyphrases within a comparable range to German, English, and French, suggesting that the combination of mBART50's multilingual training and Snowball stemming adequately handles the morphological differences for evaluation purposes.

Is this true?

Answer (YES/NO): NO